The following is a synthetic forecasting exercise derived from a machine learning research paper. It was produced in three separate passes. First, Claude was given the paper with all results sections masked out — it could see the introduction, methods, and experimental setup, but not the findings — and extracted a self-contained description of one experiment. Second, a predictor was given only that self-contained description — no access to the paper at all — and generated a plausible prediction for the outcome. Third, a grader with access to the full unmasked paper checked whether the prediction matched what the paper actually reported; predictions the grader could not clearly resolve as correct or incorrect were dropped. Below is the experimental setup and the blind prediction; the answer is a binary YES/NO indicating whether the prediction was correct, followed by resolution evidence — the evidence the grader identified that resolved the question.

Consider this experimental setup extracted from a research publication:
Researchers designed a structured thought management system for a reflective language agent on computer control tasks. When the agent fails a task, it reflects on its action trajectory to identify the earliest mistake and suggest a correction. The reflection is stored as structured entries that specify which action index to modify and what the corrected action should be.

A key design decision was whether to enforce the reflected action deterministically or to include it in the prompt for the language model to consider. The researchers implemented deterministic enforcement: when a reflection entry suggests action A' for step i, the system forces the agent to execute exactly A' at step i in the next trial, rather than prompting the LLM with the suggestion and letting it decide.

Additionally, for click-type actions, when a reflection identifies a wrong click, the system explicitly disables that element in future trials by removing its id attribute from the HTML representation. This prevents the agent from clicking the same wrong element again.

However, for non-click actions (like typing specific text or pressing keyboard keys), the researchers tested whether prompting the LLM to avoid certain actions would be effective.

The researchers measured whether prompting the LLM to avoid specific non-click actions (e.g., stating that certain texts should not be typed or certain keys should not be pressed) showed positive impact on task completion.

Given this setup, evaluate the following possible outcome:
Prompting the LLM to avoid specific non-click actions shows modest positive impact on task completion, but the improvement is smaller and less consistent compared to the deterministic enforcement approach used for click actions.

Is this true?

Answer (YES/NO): NO